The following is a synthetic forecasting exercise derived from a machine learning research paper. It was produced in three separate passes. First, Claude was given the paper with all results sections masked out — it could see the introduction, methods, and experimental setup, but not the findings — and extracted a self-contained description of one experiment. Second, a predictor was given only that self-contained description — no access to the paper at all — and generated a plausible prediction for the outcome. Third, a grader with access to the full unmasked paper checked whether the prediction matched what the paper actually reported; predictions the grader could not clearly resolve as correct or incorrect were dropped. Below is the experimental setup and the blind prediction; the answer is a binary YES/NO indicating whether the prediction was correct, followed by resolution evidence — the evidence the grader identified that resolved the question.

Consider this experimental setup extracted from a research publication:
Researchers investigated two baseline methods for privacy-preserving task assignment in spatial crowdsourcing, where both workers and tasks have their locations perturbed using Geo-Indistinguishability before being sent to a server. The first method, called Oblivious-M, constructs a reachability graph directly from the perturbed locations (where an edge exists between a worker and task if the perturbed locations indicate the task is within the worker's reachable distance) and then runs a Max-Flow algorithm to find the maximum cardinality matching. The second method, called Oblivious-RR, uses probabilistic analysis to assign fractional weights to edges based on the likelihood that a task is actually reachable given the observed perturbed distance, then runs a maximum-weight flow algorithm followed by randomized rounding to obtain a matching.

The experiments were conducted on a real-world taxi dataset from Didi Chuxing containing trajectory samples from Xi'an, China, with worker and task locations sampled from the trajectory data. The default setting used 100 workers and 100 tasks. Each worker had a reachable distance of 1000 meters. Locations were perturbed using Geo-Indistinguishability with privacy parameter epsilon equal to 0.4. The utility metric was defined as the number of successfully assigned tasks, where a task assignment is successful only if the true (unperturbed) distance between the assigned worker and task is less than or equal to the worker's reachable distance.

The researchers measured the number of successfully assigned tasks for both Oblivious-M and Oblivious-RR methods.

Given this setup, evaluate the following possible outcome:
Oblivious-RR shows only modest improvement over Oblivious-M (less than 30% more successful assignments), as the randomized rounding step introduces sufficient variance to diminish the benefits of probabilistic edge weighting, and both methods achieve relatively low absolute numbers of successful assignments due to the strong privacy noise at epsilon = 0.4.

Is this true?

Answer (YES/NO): NO